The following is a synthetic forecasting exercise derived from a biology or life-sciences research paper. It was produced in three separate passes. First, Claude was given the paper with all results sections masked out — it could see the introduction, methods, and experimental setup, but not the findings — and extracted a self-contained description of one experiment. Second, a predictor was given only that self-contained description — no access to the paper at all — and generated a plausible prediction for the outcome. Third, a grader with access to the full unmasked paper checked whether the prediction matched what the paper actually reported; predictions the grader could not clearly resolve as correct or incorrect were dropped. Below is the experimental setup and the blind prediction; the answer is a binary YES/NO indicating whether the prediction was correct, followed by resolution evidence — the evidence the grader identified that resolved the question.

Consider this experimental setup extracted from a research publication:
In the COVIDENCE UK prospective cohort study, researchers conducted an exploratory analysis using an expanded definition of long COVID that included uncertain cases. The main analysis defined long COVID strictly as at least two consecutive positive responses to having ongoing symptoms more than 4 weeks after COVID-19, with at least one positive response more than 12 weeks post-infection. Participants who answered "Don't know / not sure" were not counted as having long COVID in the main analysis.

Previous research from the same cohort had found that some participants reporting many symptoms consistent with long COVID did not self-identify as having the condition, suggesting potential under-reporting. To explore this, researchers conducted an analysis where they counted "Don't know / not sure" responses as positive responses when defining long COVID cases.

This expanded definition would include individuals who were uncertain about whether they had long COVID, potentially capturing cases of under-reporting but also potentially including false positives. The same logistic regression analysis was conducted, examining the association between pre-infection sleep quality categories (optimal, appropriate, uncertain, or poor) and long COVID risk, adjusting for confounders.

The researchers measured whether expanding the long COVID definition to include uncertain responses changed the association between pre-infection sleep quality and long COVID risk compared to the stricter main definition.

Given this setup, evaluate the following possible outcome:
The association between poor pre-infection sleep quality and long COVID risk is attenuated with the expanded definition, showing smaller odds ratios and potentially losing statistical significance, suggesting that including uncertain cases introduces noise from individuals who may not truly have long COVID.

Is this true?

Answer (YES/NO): YES